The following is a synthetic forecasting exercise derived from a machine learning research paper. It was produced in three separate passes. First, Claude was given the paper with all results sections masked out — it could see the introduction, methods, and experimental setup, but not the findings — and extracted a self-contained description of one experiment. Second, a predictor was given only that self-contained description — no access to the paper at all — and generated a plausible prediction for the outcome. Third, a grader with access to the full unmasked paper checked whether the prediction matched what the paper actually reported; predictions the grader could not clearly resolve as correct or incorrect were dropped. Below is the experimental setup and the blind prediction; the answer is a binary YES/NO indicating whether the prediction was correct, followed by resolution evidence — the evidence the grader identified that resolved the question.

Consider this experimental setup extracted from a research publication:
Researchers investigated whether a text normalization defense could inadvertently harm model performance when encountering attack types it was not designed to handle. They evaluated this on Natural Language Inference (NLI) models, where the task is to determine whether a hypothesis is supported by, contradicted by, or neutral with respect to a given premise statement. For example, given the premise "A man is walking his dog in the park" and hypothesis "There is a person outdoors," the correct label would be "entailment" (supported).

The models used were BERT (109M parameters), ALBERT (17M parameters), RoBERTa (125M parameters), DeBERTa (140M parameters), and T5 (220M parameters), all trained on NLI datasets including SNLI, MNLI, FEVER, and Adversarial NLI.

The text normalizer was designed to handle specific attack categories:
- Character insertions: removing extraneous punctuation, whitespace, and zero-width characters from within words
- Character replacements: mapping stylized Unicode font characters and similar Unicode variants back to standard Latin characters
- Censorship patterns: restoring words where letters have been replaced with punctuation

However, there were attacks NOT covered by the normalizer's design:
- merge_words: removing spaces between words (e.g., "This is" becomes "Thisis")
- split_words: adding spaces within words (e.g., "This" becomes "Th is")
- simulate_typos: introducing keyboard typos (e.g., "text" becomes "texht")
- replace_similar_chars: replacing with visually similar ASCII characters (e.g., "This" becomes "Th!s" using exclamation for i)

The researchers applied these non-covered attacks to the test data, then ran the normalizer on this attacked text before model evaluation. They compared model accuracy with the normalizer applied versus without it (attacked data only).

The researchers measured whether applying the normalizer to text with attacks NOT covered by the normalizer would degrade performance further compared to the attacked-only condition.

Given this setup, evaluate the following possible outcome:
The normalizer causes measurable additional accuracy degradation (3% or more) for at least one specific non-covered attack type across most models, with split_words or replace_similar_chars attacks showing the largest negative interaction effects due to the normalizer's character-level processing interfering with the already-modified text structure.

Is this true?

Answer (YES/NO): NO